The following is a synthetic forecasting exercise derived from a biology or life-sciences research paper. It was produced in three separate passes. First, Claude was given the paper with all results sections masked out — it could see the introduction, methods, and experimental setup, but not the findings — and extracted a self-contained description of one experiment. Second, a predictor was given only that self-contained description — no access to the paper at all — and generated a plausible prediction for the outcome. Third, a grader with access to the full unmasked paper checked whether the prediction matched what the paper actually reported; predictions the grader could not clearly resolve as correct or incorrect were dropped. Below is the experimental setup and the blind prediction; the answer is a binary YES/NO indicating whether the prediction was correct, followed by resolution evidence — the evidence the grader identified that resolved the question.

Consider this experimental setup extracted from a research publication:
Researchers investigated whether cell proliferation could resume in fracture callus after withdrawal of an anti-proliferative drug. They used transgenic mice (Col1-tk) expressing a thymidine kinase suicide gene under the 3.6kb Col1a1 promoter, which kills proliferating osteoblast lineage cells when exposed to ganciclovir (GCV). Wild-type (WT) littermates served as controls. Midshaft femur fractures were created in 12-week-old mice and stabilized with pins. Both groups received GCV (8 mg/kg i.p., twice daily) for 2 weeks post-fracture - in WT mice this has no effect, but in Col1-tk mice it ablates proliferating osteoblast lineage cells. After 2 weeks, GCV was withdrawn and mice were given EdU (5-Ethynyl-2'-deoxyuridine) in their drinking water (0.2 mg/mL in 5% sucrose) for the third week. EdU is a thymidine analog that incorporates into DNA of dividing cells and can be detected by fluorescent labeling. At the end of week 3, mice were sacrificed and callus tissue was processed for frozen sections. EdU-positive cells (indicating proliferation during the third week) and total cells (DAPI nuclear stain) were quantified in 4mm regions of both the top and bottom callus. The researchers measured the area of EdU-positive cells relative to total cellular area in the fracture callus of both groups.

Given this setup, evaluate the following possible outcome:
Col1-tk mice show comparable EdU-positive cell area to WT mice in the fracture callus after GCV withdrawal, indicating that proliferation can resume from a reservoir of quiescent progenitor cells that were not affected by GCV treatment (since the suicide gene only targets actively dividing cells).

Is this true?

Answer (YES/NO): YES